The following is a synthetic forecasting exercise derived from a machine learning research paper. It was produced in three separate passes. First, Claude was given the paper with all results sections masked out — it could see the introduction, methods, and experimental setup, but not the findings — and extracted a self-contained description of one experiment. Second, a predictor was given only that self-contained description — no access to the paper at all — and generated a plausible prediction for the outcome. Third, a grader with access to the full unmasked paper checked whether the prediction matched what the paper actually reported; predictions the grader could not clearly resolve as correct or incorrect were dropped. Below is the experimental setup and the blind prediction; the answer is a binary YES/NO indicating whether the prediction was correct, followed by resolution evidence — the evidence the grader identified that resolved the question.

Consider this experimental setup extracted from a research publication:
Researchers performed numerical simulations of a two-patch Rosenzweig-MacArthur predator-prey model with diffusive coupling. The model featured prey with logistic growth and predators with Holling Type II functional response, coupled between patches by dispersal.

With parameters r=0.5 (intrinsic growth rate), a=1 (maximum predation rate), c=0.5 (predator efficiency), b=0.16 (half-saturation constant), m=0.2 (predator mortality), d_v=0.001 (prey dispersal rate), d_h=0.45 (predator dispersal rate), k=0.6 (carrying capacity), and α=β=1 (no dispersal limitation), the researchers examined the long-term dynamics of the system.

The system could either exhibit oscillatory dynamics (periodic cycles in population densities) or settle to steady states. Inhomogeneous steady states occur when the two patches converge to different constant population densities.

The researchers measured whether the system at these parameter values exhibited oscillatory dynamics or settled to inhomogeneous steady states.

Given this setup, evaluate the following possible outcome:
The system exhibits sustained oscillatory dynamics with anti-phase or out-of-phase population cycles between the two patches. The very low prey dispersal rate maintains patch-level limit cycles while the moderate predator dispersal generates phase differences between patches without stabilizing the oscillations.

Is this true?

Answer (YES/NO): NO